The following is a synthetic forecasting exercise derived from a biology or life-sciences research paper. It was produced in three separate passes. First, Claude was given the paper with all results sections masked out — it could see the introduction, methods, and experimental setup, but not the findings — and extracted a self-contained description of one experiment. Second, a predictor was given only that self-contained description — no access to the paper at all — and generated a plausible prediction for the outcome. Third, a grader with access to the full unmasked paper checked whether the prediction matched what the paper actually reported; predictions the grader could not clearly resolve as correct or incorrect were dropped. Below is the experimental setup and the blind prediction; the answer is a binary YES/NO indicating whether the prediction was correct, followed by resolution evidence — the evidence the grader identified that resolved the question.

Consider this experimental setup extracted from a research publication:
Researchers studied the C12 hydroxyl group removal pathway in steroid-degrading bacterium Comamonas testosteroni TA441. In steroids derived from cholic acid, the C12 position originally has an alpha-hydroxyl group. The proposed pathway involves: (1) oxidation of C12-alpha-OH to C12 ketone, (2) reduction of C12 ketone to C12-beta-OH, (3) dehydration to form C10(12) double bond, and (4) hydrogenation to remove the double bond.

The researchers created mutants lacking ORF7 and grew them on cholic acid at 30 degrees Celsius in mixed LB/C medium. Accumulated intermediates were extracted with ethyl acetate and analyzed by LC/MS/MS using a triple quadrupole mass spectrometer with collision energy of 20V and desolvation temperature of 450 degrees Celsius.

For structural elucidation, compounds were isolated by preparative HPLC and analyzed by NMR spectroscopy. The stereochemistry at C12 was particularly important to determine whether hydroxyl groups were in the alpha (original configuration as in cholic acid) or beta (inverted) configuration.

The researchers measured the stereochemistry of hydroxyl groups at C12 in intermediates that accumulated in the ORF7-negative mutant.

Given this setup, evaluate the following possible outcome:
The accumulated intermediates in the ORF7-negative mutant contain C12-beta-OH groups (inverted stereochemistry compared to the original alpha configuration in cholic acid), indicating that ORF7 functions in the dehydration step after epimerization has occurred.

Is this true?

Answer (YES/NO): YES